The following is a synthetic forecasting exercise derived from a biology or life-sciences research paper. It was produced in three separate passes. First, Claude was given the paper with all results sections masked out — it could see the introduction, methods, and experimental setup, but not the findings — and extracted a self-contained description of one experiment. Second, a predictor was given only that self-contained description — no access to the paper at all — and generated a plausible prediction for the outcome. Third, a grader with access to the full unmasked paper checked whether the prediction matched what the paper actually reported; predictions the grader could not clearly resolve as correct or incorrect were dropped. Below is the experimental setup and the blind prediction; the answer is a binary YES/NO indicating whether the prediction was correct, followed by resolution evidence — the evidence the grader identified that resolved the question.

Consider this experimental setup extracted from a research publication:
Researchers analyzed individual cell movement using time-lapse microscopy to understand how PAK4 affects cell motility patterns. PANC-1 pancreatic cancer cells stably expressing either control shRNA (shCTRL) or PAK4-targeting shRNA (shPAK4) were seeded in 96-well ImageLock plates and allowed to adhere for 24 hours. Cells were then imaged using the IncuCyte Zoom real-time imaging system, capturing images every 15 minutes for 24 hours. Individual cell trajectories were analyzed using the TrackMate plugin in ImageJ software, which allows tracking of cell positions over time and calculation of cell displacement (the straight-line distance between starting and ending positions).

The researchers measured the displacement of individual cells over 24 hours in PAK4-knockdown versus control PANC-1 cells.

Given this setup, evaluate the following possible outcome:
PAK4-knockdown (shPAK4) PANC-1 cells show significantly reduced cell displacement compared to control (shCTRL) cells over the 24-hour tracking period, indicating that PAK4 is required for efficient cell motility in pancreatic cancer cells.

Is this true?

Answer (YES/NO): YES